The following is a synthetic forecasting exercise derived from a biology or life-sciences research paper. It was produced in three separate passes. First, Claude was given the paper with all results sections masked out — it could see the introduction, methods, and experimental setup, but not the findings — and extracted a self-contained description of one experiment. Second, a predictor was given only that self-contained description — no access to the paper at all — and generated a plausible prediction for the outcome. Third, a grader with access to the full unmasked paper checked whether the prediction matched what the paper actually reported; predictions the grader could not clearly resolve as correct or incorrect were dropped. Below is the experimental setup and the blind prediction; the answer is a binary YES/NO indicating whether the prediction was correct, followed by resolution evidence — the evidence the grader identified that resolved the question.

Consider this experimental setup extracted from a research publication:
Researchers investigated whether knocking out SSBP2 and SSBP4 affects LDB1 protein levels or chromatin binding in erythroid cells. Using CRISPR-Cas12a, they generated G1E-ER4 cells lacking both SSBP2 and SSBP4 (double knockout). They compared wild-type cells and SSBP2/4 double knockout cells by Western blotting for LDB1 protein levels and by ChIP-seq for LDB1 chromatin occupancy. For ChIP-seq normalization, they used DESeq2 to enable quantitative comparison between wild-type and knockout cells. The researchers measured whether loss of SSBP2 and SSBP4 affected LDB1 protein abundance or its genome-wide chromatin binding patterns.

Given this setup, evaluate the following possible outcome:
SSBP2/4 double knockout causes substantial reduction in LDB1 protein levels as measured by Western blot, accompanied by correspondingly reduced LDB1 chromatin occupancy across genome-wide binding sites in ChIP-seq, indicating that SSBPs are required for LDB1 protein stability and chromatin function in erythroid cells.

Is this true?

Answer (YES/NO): NO